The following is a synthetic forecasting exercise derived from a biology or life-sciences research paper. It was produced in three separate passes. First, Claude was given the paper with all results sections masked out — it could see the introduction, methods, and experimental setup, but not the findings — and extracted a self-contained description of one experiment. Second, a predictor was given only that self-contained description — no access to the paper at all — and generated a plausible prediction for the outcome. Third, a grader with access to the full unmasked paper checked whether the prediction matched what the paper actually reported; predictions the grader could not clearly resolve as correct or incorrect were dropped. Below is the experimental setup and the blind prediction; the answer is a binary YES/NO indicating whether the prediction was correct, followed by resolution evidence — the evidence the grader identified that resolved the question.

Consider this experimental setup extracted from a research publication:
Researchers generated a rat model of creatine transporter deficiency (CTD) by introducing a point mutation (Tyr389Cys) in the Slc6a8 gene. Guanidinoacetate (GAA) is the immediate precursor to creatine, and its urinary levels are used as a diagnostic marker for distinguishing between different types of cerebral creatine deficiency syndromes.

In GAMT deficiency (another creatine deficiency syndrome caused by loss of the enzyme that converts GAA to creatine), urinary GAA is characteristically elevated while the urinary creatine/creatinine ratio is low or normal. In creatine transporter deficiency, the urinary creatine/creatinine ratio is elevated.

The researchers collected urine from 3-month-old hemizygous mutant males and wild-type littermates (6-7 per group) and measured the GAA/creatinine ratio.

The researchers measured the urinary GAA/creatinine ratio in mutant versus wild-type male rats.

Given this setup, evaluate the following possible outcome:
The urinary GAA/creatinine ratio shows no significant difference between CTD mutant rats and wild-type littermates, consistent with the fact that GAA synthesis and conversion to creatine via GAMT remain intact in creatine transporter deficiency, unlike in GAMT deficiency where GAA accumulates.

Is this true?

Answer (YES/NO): NO